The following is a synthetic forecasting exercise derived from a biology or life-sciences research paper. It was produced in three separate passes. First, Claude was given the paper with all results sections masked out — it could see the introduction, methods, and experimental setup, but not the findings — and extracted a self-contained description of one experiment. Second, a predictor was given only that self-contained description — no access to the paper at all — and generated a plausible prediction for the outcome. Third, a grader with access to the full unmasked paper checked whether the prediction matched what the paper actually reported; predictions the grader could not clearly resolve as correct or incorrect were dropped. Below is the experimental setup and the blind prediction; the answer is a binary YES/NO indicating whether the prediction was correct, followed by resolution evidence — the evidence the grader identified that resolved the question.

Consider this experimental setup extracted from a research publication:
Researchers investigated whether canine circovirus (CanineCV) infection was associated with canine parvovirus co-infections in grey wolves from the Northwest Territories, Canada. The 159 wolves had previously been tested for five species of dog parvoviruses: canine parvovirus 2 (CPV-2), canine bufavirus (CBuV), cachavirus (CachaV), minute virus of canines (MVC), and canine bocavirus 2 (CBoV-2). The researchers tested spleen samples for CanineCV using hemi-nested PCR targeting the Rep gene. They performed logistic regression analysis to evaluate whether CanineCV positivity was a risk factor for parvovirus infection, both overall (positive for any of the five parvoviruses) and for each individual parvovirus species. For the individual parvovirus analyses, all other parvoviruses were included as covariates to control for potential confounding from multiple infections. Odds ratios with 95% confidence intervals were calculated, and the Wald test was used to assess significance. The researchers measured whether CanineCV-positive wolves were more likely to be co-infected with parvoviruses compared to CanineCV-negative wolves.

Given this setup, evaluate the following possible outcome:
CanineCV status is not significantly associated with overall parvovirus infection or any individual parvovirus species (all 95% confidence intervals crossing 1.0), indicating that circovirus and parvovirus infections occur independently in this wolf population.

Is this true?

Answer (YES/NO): NO